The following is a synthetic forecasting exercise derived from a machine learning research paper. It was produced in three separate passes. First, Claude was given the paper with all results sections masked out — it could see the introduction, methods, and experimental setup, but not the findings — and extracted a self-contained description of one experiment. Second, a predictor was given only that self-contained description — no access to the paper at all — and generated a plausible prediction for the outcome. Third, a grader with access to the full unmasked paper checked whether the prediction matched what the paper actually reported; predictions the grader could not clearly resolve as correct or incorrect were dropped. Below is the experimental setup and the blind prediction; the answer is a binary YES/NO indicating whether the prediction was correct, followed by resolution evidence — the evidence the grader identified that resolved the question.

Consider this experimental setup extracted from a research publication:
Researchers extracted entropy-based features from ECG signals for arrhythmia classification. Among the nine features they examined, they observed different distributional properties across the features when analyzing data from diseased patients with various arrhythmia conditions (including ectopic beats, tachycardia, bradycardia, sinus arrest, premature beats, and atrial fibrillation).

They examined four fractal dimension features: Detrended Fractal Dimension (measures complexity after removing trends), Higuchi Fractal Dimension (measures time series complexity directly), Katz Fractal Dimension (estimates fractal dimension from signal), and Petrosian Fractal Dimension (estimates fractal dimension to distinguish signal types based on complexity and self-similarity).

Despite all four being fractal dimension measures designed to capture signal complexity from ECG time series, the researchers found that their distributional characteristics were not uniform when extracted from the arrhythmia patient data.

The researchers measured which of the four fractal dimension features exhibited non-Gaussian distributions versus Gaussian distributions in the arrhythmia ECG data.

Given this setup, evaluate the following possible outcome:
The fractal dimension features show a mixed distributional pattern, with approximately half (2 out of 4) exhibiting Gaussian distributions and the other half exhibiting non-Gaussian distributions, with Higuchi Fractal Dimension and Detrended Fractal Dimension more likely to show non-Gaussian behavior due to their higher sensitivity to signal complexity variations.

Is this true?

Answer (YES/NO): NO